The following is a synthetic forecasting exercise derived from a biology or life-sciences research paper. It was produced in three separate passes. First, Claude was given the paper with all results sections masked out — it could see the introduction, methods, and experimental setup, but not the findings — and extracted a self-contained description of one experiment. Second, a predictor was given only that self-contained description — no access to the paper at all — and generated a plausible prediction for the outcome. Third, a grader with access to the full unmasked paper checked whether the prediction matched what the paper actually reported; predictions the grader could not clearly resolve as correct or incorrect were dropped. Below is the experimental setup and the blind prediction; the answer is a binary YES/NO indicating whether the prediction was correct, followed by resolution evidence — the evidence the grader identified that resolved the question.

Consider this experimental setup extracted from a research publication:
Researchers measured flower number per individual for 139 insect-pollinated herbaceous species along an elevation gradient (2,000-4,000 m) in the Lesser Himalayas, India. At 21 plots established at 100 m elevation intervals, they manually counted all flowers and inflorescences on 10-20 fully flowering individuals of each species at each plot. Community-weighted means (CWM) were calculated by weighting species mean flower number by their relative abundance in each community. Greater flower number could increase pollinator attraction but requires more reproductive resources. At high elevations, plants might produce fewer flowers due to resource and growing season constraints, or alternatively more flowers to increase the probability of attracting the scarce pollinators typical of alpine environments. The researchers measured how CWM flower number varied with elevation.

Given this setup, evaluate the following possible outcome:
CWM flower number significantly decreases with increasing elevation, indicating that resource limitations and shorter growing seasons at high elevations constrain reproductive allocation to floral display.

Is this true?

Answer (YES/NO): NO